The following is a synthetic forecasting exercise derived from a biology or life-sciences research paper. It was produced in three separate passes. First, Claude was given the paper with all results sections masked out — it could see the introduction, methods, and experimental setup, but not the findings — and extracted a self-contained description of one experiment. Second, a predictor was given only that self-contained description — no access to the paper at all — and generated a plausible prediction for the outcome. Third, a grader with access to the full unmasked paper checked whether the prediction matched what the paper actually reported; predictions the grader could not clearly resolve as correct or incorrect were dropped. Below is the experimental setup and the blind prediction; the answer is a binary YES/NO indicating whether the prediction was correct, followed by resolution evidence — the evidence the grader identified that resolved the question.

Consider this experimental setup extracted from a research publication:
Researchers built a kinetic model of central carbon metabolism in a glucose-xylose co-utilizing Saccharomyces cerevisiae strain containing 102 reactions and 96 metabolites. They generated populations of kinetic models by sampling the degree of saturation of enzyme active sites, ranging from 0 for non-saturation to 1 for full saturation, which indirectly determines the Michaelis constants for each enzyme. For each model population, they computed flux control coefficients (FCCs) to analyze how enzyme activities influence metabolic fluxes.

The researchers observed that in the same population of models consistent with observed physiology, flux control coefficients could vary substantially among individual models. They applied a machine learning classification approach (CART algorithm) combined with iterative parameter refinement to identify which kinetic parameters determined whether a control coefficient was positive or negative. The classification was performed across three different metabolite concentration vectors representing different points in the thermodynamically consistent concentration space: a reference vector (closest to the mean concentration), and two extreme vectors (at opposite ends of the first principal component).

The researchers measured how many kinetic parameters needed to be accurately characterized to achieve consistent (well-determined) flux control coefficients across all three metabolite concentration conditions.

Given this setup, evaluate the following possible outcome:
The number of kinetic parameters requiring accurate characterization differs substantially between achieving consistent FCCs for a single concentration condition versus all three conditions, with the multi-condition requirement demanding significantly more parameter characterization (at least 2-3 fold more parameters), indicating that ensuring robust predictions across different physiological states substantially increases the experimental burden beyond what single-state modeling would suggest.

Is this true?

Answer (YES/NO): NO